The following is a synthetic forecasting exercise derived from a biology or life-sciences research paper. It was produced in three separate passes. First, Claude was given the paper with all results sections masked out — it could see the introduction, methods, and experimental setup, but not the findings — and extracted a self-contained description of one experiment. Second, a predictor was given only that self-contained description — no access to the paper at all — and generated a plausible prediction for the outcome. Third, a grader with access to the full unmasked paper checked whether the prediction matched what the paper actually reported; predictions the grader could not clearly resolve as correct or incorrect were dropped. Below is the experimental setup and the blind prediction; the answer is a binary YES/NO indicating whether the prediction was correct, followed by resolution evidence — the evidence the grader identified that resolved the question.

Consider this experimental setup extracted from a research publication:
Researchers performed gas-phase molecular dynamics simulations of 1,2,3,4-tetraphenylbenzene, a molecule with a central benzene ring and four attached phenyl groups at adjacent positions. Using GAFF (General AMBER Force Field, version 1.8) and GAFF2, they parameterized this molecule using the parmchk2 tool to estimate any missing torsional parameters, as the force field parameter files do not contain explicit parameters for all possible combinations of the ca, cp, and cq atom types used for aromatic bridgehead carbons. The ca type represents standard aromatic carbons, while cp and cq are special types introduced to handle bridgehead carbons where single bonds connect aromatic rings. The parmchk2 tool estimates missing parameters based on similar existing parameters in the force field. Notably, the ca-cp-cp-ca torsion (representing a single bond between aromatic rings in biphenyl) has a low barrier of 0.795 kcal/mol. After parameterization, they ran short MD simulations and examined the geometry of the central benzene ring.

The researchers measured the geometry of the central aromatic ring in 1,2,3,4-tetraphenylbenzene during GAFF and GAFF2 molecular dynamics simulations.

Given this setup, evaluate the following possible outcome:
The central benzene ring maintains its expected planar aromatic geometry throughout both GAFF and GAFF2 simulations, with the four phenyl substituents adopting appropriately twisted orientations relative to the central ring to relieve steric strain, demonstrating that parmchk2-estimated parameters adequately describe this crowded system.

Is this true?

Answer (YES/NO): NO